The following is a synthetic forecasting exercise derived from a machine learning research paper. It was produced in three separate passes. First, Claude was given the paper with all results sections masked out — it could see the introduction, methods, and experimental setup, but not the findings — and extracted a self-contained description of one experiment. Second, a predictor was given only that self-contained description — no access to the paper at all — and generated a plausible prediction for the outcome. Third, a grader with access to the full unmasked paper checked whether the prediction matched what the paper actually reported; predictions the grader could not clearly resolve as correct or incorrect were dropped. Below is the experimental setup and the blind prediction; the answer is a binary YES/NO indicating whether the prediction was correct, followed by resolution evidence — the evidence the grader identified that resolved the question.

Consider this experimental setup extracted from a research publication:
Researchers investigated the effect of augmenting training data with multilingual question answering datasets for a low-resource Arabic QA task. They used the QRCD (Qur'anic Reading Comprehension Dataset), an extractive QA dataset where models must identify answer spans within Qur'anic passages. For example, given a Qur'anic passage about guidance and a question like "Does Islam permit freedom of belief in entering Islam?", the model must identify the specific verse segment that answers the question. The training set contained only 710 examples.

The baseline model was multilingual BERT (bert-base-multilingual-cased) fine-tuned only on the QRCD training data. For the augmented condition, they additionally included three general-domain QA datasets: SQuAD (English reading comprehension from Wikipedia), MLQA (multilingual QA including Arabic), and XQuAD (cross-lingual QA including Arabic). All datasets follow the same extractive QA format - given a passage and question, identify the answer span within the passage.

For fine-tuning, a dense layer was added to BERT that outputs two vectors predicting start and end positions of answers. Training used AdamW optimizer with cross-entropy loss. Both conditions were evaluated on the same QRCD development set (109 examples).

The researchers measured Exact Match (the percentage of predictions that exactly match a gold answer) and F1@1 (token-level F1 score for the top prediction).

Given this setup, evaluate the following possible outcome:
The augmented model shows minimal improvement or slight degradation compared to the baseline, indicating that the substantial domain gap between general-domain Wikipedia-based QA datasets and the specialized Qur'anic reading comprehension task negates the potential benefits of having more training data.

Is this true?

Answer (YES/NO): NO